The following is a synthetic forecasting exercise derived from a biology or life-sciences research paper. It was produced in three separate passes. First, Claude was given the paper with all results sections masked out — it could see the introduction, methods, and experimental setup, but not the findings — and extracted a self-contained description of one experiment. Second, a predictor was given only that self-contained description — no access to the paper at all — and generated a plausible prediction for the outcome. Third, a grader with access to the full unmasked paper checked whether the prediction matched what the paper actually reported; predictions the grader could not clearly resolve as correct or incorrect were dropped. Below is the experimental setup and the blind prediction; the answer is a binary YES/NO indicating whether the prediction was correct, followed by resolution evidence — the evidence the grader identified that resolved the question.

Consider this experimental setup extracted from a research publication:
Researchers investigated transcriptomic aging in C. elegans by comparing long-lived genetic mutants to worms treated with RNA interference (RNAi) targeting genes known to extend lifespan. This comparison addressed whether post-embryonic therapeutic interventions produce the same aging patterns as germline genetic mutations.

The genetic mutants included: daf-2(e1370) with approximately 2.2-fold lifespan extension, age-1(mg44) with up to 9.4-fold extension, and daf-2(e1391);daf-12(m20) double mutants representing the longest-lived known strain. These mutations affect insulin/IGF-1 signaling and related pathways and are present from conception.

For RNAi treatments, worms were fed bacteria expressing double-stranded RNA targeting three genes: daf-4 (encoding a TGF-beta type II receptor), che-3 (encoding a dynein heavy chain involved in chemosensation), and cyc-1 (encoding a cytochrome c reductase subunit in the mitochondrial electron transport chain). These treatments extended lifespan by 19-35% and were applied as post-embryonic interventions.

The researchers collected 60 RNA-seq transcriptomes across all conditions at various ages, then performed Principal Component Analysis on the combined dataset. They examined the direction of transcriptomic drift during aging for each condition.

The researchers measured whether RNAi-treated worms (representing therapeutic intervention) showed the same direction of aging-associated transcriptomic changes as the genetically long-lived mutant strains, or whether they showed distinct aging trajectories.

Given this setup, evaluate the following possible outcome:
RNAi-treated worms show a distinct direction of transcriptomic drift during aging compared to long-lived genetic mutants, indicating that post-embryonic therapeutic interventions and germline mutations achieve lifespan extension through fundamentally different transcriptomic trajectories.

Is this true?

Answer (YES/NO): NO